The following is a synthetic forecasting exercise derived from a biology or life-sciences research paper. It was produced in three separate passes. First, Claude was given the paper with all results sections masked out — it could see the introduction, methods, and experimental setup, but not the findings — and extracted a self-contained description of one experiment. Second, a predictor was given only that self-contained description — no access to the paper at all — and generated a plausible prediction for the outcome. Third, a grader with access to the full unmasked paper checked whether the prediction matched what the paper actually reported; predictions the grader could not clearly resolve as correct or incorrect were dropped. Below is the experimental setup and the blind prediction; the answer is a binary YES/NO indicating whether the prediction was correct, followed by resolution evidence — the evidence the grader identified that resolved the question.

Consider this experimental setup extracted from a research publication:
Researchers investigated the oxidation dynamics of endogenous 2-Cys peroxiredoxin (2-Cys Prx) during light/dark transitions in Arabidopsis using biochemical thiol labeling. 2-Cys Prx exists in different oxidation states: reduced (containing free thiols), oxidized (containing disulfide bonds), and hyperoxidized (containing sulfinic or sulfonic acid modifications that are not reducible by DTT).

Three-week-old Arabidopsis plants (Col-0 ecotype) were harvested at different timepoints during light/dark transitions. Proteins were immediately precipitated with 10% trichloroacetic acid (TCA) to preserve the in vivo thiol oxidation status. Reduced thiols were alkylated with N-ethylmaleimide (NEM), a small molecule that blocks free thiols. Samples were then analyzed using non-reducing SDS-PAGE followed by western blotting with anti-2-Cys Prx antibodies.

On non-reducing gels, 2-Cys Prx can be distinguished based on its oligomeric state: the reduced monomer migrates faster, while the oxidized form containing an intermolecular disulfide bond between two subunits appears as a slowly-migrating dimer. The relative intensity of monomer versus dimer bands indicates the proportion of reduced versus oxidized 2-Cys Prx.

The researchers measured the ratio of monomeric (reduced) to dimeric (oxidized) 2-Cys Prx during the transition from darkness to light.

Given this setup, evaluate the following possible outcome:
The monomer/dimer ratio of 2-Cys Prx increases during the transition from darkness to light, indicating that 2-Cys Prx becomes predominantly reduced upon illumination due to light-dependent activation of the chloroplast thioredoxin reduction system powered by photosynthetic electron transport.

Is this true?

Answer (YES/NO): YES